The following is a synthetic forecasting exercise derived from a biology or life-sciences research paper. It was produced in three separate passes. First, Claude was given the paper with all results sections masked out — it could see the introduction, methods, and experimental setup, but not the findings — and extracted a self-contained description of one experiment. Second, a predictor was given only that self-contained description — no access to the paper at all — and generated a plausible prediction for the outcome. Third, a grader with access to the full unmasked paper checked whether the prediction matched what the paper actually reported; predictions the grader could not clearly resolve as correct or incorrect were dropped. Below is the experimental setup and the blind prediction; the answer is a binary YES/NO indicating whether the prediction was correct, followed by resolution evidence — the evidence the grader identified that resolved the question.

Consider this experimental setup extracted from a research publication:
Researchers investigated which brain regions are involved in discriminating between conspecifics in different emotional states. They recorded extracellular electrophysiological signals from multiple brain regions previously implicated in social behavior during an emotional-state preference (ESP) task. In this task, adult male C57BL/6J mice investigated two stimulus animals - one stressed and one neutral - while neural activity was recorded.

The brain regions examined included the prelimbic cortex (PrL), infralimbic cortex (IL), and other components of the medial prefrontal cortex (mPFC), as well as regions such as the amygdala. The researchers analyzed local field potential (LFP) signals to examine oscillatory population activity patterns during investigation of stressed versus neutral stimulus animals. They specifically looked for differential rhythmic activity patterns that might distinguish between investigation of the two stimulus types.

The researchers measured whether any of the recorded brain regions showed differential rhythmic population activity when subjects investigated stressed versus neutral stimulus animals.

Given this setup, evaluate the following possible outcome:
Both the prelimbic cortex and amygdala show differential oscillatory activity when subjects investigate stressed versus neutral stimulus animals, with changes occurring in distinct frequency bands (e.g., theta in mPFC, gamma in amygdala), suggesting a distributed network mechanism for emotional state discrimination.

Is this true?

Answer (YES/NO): NO